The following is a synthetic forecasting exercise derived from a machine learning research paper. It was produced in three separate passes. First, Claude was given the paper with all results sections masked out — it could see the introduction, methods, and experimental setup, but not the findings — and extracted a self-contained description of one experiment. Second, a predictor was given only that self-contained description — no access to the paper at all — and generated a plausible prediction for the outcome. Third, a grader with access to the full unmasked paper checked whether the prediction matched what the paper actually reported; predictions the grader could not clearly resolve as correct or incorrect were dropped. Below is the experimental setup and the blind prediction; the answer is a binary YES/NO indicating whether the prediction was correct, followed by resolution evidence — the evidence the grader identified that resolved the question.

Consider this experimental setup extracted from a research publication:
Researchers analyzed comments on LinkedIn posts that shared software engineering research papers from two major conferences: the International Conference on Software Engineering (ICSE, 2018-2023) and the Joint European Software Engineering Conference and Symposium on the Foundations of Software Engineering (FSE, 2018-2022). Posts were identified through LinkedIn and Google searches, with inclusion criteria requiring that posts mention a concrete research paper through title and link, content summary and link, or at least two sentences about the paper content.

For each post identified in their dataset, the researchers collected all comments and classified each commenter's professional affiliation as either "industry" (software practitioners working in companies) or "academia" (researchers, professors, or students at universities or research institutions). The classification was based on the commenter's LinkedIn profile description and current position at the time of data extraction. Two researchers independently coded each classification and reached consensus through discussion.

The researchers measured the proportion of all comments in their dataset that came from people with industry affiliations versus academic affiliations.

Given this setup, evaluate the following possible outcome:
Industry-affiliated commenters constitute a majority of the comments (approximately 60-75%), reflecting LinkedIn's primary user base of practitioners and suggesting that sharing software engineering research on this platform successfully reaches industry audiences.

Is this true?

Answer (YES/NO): YES